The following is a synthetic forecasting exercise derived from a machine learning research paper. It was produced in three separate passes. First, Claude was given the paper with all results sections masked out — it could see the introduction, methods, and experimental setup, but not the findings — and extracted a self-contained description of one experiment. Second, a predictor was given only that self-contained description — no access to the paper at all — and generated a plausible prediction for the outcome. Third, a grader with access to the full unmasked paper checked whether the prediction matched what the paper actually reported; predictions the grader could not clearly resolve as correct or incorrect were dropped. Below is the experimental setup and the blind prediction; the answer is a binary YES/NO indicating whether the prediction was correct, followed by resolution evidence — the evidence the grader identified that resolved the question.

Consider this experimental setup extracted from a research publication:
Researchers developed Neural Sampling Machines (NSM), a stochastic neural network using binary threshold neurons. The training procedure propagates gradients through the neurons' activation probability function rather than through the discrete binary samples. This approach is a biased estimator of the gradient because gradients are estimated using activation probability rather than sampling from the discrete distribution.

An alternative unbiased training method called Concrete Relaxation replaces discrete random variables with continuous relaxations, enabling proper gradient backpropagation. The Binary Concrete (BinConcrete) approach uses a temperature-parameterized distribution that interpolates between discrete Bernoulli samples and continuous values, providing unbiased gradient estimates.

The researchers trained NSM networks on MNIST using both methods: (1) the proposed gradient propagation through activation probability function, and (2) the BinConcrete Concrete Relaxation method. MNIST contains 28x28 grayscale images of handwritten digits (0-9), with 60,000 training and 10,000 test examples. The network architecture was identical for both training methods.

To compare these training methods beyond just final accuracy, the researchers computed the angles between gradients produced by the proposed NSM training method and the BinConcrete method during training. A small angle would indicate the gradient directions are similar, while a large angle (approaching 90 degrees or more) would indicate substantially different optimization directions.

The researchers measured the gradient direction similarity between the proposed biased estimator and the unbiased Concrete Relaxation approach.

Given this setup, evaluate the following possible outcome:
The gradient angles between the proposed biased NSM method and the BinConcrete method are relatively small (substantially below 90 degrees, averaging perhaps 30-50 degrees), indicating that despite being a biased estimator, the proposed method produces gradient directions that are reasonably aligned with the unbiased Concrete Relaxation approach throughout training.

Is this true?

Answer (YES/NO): YES